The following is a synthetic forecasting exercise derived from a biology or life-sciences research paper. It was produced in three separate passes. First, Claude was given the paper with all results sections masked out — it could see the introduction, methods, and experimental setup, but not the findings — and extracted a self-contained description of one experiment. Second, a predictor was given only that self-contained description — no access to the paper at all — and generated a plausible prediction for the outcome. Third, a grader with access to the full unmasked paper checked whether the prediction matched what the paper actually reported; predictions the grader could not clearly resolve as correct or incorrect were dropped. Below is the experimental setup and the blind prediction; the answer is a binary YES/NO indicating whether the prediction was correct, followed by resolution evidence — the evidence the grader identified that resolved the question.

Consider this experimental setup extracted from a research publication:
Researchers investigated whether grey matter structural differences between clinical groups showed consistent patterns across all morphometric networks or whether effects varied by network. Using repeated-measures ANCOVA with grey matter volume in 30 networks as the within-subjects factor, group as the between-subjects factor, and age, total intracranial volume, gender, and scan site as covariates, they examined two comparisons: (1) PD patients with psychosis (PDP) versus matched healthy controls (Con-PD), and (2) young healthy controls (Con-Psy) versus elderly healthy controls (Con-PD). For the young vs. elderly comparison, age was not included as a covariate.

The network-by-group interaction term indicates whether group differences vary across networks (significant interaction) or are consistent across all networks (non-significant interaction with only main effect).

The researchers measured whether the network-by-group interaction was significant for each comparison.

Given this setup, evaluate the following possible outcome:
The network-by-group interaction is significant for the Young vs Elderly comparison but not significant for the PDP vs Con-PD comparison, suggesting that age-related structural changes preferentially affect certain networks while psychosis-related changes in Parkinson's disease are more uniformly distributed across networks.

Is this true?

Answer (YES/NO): YES